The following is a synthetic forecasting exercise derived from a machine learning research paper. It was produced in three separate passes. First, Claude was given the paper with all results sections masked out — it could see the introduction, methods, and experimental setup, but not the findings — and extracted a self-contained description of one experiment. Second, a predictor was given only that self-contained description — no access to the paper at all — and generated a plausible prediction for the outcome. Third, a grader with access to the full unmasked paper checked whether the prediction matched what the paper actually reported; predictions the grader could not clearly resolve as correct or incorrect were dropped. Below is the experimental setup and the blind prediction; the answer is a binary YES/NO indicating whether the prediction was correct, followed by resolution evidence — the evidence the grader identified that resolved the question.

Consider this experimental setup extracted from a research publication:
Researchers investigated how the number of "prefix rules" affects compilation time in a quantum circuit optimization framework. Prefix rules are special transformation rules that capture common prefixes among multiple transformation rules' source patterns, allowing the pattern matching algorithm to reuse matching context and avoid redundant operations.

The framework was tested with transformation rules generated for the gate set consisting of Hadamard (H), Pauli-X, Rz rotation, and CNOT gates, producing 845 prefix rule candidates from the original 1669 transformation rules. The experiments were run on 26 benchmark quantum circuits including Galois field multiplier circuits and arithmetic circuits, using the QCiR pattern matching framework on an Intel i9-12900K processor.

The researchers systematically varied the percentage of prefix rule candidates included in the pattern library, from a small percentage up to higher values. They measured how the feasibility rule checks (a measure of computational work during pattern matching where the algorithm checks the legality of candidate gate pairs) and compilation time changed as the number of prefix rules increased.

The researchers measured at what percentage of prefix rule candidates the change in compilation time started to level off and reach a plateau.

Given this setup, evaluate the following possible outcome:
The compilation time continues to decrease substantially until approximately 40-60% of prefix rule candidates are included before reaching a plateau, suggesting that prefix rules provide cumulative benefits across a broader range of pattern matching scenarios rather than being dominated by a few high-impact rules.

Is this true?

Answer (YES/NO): YES